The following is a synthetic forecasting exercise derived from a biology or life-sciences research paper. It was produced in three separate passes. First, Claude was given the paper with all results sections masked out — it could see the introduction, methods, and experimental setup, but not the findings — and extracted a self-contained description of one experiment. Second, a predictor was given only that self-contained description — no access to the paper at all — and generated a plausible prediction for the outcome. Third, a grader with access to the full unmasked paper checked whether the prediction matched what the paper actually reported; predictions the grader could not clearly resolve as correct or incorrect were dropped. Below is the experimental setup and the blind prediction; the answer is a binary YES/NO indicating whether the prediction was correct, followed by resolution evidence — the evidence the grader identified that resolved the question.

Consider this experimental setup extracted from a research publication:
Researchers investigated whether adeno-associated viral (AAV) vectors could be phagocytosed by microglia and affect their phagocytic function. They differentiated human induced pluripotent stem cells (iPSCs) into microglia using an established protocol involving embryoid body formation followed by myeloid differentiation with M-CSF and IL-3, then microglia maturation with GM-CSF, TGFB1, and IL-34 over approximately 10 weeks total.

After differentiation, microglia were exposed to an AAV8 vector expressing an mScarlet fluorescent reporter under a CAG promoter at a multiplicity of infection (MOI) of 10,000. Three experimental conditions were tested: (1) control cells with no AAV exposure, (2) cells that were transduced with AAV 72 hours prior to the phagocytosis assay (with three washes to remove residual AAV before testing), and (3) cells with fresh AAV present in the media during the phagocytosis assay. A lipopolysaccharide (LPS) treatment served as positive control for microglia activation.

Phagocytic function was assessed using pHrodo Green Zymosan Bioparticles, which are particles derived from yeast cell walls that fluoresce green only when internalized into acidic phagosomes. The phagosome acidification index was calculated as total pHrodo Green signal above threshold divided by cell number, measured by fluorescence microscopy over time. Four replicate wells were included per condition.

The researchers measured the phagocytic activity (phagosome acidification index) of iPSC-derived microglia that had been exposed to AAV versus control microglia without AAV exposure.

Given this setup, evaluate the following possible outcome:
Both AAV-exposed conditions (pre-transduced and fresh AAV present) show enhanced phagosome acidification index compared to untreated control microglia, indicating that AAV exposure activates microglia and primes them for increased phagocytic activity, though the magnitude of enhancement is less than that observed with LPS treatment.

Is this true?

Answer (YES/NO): NO